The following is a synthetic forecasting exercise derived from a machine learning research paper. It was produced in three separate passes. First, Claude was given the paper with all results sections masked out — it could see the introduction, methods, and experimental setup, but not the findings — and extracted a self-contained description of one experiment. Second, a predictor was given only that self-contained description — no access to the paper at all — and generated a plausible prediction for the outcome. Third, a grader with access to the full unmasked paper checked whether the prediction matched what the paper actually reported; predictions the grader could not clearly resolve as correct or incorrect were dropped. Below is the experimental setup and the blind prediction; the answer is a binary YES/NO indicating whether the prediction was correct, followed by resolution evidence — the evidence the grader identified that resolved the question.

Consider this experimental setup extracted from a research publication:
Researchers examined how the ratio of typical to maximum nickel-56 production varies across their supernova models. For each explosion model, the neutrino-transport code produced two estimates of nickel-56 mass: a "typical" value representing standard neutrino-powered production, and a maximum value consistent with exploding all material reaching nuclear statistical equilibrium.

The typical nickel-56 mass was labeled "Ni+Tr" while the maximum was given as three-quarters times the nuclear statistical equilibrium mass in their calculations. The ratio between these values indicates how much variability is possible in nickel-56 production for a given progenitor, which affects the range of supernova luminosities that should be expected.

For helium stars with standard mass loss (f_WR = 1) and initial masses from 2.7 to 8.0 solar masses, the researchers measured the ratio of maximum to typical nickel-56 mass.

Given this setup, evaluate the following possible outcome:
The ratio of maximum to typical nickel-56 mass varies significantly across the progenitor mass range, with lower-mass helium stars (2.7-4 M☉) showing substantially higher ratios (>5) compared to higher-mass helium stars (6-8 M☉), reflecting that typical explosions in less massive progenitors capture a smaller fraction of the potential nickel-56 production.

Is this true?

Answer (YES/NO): NO